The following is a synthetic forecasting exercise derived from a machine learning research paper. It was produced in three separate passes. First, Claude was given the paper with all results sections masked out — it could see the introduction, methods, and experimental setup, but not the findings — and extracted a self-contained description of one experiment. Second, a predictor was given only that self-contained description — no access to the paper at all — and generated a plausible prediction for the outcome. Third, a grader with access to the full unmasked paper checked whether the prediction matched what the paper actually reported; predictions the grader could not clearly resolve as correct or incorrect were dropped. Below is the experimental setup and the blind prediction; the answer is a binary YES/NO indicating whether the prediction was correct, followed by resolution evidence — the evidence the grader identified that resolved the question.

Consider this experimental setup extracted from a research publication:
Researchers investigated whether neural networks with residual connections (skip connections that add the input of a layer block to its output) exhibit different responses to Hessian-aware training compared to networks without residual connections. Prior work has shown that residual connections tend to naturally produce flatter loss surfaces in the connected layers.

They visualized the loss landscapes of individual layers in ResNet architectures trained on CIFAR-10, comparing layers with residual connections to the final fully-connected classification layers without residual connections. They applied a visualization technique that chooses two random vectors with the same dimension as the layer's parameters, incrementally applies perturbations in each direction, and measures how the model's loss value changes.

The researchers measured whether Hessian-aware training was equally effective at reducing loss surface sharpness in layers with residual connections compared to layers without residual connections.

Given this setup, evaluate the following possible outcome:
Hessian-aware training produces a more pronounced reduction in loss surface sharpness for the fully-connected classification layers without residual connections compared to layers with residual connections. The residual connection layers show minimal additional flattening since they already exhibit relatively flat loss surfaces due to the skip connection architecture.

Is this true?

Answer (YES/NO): YES